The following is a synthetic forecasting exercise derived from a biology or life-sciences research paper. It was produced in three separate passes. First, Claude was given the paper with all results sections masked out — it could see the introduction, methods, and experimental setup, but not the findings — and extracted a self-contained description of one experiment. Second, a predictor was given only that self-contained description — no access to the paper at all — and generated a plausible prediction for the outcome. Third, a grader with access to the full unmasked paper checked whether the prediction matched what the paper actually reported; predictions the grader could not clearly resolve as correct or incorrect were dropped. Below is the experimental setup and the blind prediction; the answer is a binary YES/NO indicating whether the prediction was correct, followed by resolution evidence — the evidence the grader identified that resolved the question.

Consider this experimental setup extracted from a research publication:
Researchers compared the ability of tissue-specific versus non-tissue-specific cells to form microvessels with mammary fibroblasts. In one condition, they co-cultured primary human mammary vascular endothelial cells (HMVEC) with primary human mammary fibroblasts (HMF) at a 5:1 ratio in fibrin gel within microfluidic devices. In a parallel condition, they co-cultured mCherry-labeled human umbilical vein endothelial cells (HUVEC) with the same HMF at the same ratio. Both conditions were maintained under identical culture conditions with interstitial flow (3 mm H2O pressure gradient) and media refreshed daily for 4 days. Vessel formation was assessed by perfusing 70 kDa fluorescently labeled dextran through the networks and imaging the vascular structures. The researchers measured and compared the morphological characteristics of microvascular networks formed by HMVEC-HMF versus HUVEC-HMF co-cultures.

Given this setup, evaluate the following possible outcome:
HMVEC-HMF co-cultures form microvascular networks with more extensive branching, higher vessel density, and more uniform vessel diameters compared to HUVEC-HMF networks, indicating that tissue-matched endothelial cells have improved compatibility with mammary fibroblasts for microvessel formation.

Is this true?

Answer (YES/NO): NO